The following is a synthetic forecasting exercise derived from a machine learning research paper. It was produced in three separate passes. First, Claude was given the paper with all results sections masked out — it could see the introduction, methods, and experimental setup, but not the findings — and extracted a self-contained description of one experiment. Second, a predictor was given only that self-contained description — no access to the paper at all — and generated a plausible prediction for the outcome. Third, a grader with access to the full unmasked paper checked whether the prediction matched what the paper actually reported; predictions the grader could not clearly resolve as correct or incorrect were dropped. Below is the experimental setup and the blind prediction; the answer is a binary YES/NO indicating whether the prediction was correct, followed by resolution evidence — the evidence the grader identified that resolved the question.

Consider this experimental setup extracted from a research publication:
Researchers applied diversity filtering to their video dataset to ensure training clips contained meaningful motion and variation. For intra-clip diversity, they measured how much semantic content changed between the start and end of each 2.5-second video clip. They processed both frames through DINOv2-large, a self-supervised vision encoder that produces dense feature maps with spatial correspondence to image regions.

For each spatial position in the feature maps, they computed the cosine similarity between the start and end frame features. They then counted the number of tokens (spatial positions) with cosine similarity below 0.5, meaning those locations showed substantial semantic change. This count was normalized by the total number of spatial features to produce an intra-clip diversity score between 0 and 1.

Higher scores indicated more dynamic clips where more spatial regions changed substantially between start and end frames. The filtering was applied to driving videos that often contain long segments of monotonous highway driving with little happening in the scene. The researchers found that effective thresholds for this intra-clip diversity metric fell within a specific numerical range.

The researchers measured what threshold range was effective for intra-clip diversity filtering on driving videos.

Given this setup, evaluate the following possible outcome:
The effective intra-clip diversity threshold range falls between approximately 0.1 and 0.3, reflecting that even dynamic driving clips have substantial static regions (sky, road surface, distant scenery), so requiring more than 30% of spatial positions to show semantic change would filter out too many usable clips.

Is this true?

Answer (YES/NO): NO